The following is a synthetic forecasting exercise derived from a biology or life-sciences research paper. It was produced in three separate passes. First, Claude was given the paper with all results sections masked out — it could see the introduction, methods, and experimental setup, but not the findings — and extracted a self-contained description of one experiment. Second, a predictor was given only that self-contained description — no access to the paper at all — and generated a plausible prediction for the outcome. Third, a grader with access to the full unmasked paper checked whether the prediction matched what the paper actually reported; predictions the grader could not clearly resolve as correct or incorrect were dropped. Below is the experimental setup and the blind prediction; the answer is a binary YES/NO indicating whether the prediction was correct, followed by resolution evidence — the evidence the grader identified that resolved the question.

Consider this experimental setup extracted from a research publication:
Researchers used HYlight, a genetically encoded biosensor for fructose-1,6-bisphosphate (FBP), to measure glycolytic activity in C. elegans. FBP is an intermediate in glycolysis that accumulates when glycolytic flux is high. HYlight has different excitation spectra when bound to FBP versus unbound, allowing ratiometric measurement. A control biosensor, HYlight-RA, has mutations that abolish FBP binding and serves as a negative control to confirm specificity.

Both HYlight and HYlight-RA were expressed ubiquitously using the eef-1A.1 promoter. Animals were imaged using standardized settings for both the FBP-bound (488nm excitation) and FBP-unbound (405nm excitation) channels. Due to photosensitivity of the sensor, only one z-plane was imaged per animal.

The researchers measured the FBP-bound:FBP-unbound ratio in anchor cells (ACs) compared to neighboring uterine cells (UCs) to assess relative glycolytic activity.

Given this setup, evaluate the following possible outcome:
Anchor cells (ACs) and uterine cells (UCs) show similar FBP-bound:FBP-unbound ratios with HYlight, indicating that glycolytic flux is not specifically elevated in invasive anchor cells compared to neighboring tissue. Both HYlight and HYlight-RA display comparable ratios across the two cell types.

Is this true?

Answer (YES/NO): YES